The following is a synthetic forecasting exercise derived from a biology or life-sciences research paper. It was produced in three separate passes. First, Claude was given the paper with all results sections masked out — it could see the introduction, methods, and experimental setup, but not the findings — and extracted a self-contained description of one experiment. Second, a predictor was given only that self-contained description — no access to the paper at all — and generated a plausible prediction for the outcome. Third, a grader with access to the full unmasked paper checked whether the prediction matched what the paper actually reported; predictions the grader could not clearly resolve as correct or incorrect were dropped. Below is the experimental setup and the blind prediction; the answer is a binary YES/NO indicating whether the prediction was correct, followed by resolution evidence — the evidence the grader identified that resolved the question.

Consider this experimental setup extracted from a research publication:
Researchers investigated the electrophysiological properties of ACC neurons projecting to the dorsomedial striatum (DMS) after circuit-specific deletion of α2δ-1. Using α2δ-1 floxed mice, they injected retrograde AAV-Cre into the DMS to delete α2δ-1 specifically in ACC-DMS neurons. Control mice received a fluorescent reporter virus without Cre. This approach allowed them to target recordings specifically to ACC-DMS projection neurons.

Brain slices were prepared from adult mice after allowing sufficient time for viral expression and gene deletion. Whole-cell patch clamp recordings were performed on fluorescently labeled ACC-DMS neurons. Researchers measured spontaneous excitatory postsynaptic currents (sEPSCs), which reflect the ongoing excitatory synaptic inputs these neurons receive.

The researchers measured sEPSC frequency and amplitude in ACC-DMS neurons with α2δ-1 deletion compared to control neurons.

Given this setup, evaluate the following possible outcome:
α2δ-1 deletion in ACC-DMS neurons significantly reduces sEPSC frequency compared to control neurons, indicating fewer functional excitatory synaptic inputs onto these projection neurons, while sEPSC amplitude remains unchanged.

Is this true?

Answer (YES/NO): YES